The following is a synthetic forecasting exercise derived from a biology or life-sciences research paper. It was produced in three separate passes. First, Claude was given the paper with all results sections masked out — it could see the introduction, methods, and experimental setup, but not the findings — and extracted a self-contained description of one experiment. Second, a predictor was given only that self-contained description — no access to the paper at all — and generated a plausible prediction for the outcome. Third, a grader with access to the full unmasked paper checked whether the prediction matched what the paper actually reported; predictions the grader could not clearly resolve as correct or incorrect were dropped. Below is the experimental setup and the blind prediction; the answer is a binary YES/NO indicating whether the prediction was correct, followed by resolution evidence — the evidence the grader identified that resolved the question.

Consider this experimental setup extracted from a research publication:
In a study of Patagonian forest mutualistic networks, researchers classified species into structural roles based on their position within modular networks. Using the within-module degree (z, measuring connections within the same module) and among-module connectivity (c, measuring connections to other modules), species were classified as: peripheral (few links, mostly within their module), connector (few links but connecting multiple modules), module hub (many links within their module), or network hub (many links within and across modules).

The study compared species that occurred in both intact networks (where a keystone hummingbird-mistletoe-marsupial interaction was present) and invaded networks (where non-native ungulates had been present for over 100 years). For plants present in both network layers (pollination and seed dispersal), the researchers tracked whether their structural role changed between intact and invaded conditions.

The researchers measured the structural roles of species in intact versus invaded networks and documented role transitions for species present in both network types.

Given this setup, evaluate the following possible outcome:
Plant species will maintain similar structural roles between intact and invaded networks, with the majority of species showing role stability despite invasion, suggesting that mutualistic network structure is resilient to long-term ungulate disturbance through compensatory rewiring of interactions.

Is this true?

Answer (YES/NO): NO